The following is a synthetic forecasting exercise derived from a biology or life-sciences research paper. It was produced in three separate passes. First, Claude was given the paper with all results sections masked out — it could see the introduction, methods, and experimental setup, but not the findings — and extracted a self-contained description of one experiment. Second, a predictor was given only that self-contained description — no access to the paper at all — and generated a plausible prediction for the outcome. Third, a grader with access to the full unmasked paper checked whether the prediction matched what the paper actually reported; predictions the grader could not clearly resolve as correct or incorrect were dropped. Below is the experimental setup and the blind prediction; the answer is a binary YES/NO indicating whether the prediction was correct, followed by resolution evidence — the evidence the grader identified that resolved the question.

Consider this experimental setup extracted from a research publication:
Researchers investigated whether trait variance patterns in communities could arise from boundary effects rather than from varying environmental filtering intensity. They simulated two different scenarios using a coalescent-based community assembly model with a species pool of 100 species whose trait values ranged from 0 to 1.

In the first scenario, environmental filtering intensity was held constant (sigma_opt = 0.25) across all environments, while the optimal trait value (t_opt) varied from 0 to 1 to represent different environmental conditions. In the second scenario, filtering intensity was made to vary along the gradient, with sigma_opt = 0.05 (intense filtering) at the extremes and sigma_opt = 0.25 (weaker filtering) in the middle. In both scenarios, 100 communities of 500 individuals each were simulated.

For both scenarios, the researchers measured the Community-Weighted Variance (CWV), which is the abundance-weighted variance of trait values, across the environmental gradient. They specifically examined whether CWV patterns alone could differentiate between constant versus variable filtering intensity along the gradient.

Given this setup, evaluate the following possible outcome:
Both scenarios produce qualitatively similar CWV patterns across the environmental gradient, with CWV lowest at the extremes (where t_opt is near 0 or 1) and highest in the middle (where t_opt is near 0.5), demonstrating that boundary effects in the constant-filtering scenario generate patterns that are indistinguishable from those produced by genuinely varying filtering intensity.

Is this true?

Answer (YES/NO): YES